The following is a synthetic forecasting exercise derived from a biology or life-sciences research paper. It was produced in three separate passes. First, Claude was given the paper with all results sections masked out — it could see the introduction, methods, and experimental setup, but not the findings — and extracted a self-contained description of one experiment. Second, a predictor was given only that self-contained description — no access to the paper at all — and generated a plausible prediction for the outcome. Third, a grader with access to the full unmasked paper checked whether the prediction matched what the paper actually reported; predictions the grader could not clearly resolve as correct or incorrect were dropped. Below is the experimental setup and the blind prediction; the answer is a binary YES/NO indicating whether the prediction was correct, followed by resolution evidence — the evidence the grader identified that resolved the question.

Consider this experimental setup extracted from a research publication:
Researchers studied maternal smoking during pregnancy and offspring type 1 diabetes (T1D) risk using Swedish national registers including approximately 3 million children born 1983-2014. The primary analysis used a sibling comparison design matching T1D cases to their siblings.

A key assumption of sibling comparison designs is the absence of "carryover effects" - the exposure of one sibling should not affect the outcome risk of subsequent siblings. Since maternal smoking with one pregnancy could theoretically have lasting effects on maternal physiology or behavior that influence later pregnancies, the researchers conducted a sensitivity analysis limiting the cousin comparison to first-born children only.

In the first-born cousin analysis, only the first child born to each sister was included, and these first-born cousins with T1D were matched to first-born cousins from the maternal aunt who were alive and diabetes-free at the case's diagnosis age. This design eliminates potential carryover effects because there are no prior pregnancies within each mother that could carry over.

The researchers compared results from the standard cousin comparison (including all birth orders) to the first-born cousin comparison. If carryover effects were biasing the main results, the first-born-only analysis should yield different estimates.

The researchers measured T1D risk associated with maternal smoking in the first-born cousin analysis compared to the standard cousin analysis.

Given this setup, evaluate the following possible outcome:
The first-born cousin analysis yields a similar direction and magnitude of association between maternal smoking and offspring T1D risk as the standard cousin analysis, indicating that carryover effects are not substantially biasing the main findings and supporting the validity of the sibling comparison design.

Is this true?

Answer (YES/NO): YES